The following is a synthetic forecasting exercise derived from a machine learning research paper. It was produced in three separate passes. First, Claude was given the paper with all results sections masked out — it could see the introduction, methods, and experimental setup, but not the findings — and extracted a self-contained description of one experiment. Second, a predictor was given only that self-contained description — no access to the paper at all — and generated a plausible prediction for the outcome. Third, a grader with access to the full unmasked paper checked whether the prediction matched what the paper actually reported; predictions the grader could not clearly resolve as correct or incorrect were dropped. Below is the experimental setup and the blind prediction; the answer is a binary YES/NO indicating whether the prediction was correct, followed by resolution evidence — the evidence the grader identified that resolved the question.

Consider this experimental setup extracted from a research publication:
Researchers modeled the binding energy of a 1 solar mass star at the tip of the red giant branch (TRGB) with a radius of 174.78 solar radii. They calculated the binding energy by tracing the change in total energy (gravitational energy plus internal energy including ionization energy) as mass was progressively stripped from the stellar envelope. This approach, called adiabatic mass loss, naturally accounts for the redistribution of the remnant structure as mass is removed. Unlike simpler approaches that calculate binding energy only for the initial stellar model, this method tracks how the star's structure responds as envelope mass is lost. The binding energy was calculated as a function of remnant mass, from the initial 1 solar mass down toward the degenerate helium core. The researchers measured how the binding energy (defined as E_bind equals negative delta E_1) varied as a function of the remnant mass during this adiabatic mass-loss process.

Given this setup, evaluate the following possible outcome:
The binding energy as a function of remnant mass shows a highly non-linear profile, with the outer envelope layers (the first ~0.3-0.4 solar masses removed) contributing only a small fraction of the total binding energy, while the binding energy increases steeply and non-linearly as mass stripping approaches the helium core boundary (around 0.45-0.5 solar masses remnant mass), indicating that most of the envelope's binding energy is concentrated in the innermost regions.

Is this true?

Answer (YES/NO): NO